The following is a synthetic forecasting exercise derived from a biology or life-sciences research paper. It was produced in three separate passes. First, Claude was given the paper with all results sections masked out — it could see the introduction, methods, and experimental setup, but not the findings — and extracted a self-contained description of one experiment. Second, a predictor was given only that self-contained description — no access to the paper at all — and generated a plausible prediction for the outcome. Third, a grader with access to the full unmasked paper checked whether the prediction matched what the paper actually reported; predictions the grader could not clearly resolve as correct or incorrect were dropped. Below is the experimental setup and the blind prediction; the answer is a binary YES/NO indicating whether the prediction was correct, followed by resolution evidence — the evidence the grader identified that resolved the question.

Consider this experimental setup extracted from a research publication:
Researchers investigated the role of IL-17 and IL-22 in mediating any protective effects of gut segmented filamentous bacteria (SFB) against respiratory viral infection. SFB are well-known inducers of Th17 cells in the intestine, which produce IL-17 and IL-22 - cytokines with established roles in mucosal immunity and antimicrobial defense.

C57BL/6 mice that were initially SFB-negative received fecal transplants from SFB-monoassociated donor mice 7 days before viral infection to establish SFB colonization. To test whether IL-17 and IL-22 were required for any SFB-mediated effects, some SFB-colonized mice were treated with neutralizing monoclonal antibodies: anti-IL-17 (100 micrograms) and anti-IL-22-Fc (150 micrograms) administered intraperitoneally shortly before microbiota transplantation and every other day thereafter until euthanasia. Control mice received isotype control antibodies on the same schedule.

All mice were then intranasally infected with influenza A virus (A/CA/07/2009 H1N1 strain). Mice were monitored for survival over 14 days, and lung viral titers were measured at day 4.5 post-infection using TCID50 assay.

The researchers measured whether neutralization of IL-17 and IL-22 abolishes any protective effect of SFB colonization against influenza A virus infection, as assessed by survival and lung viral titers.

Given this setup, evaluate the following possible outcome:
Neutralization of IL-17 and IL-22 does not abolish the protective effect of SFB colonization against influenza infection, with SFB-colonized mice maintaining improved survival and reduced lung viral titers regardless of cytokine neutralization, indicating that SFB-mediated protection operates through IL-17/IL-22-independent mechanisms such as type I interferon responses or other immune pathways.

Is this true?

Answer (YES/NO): NO